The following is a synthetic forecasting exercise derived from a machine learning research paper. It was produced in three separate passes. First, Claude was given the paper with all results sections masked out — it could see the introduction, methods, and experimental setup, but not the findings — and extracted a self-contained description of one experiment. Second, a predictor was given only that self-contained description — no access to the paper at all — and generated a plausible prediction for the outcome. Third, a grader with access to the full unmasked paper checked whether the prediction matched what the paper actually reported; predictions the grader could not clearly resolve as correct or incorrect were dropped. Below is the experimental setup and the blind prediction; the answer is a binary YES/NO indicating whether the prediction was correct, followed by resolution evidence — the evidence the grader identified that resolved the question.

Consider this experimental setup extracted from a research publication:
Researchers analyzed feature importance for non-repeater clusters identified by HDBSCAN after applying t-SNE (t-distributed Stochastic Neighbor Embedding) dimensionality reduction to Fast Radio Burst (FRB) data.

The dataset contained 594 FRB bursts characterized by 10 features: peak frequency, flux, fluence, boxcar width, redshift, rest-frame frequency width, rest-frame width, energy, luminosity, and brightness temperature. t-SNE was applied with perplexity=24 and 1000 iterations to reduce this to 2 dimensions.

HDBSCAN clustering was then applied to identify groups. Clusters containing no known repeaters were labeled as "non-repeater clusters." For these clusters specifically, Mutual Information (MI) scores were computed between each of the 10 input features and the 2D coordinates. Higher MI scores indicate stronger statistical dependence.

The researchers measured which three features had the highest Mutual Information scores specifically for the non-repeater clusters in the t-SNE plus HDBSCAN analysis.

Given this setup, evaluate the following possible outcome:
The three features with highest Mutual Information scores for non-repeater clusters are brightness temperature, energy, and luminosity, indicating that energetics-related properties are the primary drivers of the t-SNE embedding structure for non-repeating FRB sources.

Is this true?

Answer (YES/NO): NO